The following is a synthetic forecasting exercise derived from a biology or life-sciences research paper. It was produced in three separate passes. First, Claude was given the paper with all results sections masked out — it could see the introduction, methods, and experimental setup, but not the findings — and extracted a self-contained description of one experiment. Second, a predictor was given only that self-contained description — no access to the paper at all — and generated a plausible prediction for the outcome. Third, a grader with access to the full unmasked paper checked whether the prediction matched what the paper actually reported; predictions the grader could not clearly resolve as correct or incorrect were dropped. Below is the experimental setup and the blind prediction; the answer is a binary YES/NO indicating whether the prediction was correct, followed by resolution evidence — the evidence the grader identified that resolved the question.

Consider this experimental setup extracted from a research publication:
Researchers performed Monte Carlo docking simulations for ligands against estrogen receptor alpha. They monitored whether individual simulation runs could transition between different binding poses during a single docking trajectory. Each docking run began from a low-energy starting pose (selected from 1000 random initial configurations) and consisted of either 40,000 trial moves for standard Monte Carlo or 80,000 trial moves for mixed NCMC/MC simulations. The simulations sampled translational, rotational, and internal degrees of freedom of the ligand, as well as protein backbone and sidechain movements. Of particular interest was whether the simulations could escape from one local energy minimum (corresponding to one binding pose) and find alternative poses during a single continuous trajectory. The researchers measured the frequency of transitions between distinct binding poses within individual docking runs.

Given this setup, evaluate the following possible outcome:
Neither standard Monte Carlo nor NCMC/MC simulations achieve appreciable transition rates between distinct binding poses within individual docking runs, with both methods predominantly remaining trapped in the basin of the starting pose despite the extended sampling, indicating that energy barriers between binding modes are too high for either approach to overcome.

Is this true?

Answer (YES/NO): YES